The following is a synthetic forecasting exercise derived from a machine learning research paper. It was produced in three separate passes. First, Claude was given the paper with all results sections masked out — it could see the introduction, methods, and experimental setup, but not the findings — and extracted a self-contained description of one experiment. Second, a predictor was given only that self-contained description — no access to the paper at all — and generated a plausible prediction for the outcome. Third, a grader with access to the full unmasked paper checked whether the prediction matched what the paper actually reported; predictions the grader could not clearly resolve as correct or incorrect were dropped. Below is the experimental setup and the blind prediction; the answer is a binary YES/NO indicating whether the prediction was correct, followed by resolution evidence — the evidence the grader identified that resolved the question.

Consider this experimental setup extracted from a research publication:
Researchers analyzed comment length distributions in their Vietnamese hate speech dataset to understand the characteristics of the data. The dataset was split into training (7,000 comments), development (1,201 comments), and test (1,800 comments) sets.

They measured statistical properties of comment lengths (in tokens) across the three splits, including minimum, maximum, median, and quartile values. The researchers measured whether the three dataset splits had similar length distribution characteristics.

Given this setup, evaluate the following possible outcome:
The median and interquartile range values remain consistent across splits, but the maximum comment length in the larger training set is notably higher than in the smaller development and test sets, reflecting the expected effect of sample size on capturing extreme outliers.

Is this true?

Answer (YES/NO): YES